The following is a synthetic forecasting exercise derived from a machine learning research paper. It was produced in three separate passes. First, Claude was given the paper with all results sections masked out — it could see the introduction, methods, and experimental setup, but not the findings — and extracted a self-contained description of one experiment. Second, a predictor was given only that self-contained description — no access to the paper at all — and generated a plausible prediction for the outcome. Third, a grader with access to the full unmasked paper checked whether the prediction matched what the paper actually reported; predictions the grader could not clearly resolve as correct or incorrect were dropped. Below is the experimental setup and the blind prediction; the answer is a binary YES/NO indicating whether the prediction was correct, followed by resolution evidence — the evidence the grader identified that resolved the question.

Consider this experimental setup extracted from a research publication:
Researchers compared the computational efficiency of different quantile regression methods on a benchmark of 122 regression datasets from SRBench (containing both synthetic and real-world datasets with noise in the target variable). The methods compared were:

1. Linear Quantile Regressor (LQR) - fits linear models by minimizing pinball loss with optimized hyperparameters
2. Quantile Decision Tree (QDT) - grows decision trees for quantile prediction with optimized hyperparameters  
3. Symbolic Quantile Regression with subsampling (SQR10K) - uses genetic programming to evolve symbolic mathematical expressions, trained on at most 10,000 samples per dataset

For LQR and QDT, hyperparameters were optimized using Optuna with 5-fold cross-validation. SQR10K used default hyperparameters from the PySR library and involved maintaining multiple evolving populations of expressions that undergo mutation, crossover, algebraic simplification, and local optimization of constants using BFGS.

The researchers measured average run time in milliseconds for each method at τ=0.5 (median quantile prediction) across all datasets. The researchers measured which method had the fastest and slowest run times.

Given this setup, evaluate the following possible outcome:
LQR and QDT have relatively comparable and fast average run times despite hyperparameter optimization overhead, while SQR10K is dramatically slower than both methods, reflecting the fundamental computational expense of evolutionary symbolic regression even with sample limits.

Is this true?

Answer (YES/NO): NO